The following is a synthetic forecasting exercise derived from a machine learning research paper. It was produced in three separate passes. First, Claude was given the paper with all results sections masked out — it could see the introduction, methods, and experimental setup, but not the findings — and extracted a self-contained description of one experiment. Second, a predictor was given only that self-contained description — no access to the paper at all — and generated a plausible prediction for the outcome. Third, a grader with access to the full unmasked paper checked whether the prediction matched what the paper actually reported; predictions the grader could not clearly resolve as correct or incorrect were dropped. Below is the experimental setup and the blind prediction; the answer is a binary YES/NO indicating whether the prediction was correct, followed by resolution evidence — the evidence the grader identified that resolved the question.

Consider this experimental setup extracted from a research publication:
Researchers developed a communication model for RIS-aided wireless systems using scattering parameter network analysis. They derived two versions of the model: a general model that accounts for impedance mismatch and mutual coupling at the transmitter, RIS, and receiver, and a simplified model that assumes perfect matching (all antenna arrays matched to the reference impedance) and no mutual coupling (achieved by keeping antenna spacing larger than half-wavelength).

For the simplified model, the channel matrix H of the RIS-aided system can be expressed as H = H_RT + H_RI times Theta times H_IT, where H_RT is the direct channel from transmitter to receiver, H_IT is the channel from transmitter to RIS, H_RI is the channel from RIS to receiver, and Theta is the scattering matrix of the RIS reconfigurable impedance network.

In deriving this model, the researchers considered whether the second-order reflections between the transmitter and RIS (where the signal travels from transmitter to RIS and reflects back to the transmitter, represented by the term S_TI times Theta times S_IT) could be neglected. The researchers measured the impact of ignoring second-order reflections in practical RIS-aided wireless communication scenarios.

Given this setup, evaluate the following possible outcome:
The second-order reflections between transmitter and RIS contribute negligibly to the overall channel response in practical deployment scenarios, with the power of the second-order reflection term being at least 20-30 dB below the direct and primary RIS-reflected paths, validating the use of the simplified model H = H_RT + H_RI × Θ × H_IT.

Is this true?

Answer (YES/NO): NO